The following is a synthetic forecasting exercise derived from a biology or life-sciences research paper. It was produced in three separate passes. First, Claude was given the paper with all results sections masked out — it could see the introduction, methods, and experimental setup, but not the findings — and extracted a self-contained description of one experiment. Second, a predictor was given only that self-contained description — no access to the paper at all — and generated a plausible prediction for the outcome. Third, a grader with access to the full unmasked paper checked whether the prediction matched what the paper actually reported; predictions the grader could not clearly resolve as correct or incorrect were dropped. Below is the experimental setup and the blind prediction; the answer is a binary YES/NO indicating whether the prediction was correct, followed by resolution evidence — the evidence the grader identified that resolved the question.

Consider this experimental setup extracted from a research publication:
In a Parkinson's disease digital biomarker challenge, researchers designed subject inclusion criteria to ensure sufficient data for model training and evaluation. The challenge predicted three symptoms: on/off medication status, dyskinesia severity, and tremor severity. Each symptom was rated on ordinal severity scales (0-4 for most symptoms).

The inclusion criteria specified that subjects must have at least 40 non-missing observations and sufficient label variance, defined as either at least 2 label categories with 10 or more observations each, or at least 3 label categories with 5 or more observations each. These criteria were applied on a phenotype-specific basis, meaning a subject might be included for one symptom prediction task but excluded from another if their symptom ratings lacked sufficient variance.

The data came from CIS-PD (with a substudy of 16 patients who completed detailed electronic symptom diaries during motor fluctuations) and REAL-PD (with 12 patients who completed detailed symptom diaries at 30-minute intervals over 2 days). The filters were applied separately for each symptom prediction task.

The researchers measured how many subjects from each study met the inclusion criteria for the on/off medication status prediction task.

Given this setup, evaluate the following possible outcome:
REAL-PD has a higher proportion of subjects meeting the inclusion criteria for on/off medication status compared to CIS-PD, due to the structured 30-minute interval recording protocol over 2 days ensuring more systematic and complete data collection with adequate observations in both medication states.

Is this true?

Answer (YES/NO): NO